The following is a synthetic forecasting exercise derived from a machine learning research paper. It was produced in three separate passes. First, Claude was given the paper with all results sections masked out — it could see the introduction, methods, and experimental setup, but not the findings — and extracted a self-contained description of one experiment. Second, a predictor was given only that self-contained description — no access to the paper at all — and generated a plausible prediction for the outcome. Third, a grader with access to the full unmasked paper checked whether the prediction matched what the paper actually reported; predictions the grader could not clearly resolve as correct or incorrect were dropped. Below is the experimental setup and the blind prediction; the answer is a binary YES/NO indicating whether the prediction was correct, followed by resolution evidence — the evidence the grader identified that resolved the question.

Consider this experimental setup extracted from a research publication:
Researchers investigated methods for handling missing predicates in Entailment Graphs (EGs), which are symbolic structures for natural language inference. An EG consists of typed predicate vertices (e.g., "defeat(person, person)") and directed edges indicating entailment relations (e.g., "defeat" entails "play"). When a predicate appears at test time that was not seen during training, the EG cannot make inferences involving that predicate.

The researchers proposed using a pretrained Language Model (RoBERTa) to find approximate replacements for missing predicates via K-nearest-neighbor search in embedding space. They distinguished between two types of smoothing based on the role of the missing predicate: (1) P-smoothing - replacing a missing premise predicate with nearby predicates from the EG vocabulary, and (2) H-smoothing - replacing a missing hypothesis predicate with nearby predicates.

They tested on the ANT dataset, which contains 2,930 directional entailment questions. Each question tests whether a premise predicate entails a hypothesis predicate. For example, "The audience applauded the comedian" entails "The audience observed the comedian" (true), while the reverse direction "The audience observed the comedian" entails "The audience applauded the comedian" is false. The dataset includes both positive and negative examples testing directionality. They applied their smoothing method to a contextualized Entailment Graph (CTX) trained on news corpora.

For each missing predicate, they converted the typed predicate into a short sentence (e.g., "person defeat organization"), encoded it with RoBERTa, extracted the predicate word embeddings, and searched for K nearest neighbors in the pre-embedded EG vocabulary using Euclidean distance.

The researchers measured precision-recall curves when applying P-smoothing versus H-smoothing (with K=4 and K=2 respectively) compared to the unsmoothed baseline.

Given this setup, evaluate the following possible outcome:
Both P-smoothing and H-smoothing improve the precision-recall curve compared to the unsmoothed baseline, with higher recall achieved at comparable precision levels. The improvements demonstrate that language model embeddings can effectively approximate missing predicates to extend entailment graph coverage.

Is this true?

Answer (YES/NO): NO